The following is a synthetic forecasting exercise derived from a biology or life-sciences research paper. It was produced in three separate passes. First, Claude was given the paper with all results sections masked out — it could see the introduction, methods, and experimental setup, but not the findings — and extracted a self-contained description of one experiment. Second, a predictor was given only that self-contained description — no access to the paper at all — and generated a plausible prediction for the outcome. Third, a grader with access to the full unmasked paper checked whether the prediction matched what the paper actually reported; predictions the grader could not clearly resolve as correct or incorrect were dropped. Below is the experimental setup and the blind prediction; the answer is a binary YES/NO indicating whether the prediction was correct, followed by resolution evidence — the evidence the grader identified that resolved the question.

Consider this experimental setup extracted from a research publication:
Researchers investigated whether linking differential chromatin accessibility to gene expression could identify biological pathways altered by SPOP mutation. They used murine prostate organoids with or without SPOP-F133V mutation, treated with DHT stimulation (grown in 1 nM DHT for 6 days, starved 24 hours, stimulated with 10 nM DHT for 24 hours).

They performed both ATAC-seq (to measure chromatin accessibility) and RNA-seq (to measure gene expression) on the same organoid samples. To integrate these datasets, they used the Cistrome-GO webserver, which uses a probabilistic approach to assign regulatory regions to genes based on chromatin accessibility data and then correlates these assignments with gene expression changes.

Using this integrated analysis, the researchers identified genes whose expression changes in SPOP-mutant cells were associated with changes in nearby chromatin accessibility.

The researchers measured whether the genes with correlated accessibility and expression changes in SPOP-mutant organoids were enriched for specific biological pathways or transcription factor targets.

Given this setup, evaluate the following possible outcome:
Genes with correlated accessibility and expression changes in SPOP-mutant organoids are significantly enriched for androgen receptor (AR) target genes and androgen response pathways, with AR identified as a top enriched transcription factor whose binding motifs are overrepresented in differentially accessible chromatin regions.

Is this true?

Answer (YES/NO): NO